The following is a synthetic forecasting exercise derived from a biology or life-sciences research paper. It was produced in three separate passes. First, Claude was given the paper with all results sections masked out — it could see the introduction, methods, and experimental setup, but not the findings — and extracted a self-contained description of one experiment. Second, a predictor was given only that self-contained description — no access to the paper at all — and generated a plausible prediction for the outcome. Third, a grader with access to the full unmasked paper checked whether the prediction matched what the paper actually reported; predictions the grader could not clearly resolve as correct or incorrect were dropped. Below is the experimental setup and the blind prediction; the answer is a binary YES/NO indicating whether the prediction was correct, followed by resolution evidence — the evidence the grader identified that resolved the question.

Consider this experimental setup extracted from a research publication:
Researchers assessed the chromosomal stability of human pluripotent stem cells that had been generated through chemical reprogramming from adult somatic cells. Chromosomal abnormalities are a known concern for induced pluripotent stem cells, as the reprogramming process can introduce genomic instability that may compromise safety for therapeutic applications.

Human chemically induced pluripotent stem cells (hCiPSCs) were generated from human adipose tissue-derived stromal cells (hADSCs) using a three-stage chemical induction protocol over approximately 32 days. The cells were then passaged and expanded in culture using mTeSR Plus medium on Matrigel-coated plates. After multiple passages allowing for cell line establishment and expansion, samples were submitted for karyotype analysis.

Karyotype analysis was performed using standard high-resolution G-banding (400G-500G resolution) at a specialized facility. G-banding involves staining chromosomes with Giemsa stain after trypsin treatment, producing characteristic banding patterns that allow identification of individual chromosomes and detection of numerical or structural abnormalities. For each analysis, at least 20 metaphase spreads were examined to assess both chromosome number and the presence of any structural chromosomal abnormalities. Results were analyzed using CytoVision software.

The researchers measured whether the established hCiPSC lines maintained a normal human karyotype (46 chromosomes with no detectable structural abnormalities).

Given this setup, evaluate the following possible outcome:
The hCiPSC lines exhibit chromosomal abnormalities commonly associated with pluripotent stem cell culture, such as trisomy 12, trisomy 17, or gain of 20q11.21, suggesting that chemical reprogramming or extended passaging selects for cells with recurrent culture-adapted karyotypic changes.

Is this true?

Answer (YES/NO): NO